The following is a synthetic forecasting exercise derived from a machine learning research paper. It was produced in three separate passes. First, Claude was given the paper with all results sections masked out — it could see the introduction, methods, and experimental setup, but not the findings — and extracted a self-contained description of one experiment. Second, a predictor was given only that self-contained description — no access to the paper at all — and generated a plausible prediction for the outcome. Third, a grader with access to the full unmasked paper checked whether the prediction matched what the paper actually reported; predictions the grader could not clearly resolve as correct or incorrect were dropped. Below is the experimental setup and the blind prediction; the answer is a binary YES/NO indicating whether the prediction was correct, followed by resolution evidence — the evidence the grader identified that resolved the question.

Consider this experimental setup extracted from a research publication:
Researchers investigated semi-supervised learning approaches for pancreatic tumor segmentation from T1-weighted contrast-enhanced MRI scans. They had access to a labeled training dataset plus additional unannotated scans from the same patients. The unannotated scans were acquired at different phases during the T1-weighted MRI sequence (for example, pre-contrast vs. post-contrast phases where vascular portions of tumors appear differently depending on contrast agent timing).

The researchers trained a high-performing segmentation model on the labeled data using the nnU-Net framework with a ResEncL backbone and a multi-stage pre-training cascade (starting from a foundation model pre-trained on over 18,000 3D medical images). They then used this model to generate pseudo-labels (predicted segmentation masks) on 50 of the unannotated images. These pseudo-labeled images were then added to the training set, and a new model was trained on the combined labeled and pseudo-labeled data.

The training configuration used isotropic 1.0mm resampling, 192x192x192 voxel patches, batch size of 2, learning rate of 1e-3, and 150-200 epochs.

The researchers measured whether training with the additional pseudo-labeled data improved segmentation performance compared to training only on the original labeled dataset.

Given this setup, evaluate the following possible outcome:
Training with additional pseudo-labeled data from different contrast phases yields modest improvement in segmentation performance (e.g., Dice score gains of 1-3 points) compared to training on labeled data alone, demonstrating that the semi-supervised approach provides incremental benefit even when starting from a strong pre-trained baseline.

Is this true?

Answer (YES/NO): NO